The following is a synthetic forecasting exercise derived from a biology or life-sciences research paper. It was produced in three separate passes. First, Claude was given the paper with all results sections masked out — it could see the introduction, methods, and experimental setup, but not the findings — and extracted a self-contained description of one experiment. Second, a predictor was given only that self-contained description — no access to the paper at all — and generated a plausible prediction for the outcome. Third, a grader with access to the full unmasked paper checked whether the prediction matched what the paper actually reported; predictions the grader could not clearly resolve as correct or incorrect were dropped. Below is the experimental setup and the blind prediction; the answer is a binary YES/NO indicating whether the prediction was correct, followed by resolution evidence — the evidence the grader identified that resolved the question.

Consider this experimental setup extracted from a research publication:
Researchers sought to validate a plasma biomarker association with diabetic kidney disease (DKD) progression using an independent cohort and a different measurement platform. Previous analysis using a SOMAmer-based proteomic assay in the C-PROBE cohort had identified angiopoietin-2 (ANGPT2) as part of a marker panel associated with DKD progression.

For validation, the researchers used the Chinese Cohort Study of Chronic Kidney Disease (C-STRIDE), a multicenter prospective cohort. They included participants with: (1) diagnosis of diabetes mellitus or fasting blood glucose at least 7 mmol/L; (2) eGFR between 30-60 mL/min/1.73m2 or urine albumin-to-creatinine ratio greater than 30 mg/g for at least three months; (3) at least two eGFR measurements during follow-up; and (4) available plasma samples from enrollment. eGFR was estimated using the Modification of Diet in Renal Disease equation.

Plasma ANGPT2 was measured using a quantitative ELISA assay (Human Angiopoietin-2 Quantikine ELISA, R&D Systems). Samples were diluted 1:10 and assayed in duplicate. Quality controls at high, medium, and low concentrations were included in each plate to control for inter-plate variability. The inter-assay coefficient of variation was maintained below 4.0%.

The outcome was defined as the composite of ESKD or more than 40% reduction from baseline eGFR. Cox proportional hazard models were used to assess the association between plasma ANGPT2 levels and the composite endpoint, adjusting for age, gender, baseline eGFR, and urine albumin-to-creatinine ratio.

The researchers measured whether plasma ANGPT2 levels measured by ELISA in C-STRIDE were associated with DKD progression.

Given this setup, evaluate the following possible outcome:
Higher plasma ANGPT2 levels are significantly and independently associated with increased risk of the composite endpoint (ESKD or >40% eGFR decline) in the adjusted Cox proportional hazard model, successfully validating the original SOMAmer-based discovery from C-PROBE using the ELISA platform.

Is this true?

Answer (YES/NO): YES